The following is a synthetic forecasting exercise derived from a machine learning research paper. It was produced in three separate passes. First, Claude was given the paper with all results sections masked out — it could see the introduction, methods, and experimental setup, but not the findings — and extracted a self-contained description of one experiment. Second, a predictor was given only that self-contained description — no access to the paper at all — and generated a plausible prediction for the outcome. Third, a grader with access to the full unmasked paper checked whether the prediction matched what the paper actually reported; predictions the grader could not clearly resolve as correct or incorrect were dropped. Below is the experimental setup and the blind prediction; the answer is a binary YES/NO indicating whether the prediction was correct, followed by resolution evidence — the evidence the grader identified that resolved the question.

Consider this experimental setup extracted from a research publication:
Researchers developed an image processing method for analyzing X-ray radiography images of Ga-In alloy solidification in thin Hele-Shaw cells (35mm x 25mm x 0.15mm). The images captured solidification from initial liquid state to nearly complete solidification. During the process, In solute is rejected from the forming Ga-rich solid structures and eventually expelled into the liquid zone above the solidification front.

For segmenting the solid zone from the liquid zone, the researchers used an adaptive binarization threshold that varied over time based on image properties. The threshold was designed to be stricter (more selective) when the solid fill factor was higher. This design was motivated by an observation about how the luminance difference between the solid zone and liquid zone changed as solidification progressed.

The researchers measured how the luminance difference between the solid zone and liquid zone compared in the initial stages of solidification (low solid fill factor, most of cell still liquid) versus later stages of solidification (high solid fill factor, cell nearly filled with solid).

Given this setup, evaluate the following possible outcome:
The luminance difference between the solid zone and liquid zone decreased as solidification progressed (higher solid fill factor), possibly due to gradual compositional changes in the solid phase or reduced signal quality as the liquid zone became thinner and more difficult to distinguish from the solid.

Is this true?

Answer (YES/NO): NO